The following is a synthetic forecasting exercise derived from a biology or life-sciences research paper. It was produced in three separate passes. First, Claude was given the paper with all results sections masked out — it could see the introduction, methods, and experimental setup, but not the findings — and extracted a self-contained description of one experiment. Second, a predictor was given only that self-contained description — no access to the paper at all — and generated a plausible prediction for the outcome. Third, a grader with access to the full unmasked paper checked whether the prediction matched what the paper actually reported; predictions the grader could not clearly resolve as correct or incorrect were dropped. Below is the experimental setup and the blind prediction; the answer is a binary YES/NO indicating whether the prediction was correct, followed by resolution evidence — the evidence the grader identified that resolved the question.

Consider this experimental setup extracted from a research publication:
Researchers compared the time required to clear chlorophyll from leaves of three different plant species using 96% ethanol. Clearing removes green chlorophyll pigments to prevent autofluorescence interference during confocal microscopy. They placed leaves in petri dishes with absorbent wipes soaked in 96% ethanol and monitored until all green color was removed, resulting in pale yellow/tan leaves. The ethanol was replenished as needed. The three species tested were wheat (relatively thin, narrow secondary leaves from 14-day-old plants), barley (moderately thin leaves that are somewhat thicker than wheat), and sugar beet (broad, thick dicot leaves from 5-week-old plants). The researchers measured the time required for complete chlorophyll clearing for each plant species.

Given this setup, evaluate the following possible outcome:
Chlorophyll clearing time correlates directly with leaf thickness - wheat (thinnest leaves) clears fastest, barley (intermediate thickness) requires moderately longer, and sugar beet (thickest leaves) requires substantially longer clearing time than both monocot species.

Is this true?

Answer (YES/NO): YES